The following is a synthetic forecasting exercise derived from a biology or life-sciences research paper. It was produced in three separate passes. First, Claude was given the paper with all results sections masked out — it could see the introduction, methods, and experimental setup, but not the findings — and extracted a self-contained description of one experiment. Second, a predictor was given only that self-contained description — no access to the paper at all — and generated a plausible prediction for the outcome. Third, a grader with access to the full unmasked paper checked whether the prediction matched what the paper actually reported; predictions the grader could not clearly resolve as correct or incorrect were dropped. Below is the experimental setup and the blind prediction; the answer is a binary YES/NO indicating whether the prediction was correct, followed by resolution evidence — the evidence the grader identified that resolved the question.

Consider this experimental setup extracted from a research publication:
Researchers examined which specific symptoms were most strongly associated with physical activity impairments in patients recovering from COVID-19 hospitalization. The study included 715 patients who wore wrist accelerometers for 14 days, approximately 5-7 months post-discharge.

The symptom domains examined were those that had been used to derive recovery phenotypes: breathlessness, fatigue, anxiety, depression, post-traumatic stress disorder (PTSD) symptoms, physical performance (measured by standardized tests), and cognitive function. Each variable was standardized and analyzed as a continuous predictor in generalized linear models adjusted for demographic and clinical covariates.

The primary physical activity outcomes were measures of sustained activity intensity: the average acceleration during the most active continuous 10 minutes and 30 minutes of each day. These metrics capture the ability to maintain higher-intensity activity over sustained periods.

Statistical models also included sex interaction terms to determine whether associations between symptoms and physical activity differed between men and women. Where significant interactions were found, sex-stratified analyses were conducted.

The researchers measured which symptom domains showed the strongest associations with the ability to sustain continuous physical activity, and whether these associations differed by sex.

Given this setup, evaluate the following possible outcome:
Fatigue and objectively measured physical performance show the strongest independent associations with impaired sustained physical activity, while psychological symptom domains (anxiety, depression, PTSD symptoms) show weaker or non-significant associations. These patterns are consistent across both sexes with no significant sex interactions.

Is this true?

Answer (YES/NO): NO